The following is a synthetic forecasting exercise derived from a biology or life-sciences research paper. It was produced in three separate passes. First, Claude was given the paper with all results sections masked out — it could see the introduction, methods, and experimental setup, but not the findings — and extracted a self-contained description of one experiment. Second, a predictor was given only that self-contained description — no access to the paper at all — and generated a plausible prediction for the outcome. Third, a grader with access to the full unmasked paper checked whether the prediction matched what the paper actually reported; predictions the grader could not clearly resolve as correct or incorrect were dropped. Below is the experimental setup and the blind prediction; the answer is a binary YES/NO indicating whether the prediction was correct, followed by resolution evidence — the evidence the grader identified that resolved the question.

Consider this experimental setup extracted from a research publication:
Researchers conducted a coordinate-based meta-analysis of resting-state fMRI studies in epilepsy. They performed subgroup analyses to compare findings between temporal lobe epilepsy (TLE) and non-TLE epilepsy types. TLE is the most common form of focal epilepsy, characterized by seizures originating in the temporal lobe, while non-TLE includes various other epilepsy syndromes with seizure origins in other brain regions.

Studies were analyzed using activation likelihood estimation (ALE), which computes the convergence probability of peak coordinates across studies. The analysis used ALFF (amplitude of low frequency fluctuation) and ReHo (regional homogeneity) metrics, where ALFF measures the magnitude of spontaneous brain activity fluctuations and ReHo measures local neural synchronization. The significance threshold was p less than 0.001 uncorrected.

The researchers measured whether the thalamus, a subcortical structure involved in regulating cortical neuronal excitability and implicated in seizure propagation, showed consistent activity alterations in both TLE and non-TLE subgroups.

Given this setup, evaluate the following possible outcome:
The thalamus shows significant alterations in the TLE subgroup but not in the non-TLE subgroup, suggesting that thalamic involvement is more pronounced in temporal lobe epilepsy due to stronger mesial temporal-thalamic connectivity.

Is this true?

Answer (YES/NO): NO